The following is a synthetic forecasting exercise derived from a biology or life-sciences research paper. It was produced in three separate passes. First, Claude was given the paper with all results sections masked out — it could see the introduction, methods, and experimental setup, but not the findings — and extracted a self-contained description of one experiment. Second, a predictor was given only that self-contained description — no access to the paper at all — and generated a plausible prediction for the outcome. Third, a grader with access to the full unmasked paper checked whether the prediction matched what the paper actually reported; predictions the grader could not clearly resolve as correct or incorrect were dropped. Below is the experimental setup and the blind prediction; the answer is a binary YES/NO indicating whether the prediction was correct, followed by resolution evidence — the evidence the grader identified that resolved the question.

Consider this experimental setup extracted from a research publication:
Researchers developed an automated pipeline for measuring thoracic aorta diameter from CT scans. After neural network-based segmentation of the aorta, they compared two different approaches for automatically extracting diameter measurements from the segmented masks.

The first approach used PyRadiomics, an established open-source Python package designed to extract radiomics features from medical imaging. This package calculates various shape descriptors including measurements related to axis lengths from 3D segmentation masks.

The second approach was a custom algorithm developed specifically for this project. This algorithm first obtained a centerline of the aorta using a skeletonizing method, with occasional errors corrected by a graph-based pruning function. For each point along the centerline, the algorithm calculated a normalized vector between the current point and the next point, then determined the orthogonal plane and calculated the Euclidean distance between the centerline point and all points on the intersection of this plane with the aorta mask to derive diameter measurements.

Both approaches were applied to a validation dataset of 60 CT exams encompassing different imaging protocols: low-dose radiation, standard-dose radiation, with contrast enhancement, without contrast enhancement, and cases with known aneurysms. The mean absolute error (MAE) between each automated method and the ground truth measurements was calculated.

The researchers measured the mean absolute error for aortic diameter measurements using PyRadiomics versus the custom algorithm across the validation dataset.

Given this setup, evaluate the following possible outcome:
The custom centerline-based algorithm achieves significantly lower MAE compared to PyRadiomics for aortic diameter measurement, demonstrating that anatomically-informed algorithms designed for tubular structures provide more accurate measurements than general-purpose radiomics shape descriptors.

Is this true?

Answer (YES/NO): NO